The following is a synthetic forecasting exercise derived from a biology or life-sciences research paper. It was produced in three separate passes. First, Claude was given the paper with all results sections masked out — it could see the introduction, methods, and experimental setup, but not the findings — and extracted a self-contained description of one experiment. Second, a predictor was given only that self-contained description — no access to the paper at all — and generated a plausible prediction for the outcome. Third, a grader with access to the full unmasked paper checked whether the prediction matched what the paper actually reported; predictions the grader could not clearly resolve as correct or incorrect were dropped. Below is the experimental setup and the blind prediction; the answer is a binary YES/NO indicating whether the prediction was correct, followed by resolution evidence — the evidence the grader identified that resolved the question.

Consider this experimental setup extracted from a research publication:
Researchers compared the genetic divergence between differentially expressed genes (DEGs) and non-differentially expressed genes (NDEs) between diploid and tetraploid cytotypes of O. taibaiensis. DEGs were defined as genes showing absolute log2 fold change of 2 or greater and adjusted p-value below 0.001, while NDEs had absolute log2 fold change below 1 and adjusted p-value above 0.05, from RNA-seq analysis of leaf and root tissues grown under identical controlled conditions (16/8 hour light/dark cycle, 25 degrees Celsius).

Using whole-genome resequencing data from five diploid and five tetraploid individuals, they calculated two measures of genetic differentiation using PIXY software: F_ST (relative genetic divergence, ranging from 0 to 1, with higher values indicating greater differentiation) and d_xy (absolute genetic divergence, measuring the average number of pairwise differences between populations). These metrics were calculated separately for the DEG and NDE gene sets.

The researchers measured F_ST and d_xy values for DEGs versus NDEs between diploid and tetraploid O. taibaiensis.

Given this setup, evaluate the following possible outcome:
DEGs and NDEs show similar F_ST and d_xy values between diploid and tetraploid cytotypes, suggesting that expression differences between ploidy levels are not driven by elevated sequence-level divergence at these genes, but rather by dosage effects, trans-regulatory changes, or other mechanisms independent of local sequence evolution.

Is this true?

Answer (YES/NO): NO